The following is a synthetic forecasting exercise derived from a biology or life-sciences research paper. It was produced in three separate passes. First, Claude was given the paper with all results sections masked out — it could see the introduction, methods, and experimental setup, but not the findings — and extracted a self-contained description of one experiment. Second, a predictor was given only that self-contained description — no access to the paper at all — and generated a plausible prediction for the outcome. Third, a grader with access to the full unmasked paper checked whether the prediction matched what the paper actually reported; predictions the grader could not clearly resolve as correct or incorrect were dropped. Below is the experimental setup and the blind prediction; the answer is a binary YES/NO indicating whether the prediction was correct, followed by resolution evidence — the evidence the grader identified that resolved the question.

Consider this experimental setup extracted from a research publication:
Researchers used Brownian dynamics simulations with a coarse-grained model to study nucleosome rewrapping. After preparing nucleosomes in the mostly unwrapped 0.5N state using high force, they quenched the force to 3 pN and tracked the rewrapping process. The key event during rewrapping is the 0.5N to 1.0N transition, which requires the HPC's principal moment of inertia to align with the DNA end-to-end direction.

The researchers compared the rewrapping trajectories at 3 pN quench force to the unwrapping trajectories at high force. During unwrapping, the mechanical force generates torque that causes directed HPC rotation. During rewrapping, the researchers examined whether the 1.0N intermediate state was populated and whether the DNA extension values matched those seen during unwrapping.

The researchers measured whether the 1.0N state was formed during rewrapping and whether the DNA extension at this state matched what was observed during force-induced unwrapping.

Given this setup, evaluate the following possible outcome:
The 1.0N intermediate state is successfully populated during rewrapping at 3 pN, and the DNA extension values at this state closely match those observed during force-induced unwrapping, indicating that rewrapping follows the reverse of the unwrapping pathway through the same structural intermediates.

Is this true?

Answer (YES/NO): NO